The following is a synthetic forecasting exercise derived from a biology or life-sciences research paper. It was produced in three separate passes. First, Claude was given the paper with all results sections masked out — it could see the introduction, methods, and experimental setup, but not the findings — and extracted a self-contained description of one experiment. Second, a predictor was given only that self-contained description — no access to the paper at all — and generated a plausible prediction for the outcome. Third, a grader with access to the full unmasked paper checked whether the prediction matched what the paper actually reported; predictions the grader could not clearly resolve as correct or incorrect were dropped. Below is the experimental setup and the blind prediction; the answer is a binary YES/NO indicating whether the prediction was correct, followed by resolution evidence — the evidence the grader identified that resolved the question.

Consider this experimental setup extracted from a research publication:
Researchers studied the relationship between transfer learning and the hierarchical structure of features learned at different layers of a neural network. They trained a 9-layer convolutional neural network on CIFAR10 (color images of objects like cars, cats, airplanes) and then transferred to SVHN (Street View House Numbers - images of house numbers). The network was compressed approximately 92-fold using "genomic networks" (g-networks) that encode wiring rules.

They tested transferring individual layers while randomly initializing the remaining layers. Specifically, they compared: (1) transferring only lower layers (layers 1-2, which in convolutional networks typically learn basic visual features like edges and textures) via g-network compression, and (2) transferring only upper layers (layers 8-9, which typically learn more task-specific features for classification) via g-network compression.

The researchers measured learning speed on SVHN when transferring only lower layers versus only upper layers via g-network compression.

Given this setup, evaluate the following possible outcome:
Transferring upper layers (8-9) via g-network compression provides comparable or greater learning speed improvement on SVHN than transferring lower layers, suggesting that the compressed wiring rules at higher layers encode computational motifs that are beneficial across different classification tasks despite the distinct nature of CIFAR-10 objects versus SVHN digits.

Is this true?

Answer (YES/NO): NO